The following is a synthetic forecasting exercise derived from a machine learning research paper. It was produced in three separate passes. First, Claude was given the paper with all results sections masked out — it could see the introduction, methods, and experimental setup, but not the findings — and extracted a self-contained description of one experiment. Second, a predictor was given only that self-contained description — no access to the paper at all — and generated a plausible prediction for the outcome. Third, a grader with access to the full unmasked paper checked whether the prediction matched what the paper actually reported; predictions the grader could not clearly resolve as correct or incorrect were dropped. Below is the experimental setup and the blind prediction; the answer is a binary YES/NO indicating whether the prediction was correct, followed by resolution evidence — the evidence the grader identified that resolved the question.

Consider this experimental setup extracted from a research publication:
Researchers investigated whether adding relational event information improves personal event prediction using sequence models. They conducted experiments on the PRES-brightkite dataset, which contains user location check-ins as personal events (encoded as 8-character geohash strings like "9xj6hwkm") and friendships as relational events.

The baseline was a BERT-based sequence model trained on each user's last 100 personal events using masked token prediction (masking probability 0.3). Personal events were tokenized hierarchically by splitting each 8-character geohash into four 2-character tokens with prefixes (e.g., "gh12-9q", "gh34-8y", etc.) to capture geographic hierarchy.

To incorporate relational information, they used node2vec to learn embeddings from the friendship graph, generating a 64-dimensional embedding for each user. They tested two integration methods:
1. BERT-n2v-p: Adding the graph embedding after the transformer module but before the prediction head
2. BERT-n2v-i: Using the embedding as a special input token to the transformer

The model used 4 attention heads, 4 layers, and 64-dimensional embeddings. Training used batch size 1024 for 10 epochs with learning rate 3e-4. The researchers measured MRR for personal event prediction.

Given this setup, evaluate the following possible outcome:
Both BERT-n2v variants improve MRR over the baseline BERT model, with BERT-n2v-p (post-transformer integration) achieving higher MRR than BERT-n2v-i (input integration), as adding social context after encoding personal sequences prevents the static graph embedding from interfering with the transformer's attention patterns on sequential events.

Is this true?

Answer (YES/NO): NO